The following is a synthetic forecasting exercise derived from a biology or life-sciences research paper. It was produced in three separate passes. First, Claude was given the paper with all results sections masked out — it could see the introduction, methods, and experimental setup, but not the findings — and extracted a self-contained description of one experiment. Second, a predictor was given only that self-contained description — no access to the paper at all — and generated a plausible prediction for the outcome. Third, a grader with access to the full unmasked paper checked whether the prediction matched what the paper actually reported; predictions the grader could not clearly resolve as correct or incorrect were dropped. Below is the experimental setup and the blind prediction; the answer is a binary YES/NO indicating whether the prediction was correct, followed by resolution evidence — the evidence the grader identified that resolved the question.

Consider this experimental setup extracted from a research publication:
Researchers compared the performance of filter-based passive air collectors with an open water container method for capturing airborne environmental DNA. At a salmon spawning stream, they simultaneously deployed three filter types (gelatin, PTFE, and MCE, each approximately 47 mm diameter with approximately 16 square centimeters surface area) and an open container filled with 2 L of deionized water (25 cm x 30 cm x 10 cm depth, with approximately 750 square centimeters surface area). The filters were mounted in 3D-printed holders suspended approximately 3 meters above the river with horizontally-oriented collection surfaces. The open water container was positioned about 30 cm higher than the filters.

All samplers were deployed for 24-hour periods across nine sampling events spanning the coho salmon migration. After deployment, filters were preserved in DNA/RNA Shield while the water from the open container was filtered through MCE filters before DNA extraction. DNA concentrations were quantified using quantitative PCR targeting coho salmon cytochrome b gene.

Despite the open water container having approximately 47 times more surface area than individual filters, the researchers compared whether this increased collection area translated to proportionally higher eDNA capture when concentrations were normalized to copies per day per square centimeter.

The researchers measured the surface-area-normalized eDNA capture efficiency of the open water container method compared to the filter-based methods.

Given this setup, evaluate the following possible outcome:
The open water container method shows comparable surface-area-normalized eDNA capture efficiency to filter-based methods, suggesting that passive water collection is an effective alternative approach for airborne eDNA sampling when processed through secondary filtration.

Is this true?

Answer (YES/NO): YES